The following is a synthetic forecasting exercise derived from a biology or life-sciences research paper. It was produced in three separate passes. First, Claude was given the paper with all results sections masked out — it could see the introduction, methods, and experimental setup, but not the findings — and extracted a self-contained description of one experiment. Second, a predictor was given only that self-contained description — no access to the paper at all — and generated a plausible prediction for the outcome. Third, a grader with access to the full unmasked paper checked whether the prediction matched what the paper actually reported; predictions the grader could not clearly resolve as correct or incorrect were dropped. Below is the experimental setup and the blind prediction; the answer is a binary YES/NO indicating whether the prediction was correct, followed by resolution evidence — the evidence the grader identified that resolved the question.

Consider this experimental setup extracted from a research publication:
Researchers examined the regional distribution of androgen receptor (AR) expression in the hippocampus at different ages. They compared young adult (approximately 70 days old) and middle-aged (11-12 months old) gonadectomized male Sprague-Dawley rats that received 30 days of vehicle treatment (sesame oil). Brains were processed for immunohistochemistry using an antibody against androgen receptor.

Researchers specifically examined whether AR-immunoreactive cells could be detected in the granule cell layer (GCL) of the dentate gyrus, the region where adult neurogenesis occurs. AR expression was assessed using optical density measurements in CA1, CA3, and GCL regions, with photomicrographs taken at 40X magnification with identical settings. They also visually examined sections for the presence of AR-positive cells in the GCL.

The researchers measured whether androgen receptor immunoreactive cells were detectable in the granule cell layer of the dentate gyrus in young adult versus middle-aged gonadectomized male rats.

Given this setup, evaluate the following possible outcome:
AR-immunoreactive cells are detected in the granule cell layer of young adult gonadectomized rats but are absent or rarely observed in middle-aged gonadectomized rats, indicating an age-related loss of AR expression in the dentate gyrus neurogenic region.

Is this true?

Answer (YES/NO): NO